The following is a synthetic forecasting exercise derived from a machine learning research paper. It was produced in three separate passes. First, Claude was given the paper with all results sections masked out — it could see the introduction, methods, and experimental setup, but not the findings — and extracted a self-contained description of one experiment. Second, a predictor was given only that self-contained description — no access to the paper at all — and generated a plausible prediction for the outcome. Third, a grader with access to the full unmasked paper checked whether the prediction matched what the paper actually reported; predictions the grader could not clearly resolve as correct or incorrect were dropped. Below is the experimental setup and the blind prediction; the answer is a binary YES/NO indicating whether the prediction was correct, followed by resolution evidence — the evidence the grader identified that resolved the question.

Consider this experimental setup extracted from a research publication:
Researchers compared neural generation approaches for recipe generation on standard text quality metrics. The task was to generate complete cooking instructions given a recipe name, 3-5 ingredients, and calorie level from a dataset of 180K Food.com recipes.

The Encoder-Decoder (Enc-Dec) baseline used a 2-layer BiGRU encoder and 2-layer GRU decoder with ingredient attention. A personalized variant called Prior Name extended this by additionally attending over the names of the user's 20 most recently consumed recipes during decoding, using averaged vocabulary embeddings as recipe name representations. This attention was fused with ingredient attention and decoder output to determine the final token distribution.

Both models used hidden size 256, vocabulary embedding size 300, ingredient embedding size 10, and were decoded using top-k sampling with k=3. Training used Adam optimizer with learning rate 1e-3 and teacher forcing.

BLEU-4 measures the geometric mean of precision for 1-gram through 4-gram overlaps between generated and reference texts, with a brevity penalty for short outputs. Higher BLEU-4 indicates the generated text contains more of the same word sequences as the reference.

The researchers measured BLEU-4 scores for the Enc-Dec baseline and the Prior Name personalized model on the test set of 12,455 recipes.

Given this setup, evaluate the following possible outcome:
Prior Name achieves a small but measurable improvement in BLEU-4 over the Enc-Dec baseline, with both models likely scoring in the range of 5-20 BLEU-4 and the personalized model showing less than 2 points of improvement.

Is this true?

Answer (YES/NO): NO